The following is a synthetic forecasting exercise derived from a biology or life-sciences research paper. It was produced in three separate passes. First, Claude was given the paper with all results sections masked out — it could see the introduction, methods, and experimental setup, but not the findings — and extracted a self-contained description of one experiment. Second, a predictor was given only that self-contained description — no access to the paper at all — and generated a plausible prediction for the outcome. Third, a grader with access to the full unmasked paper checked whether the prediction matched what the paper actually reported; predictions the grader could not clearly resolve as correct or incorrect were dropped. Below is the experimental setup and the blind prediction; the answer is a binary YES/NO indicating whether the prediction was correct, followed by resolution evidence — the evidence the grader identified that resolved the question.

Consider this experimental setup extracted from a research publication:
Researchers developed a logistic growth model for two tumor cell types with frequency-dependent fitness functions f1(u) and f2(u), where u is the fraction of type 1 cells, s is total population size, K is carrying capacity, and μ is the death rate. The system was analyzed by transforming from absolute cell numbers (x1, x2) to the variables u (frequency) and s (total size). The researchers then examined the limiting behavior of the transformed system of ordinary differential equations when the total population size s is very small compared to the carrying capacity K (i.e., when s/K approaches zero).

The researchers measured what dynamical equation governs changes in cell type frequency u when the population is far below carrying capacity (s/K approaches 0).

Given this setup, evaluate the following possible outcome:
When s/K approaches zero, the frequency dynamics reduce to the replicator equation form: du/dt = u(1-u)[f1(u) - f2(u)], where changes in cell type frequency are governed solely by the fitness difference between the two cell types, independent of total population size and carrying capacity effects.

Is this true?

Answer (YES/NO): YES